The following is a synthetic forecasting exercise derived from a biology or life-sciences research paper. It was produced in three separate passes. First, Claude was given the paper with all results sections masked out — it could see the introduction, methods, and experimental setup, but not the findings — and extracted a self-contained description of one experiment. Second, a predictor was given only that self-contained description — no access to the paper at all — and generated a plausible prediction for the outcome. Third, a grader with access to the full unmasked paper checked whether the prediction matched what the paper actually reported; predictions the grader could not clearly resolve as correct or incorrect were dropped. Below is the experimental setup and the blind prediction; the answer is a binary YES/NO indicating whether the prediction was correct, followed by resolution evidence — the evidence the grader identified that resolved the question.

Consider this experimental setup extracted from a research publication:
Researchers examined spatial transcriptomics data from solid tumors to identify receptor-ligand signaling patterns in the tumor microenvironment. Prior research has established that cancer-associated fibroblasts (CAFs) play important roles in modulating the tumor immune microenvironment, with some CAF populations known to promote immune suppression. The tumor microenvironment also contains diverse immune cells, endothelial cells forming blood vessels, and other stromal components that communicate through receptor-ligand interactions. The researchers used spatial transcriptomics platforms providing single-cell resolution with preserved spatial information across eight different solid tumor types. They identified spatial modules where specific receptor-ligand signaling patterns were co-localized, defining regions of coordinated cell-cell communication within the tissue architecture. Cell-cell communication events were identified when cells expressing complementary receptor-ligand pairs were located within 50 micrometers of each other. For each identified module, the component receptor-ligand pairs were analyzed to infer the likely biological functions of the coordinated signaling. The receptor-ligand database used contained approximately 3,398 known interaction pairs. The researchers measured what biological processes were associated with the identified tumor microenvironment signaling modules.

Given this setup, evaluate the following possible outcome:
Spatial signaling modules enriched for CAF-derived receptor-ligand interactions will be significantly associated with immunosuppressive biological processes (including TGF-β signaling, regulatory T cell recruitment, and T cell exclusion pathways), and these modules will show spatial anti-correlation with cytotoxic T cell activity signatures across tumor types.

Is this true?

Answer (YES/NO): NO